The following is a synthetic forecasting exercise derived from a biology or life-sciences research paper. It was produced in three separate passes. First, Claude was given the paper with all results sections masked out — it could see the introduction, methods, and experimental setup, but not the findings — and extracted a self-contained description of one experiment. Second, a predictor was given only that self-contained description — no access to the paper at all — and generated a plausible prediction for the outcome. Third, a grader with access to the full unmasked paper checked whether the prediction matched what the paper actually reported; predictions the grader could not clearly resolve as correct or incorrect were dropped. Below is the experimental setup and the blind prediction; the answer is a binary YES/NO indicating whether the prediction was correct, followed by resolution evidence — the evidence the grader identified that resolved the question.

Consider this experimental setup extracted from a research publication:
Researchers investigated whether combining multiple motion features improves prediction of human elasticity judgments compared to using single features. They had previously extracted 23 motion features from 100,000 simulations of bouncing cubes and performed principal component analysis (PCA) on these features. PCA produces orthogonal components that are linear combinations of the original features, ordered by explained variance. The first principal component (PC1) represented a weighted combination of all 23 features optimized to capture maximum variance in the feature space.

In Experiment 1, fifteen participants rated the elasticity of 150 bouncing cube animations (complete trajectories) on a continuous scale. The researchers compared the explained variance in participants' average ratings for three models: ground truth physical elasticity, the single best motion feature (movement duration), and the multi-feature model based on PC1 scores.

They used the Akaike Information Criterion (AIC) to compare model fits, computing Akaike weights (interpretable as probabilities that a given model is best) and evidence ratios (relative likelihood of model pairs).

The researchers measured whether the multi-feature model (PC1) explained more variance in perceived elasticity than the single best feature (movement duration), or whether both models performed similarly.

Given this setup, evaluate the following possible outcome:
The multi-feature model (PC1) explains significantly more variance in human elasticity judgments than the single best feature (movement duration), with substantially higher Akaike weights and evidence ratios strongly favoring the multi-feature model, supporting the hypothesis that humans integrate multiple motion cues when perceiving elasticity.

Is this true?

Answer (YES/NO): NO